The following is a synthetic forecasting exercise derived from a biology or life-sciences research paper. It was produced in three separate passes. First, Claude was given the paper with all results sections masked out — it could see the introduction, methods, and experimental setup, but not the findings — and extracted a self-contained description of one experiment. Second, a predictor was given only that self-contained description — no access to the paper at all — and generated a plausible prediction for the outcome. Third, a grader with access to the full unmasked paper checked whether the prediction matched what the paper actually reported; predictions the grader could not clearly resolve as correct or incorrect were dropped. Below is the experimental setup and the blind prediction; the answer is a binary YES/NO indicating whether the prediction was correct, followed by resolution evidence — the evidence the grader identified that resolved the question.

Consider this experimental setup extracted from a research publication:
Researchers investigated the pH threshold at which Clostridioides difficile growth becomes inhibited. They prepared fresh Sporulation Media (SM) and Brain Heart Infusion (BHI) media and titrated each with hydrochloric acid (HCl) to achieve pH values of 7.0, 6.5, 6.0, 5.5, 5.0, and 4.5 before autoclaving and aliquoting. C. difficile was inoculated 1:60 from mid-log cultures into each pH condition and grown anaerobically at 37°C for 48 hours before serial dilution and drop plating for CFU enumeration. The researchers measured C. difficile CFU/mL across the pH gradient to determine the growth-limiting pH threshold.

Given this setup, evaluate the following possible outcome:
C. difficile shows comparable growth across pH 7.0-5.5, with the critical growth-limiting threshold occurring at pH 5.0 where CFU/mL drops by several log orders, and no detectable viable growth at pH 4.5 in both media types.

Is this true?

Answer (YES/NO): NO